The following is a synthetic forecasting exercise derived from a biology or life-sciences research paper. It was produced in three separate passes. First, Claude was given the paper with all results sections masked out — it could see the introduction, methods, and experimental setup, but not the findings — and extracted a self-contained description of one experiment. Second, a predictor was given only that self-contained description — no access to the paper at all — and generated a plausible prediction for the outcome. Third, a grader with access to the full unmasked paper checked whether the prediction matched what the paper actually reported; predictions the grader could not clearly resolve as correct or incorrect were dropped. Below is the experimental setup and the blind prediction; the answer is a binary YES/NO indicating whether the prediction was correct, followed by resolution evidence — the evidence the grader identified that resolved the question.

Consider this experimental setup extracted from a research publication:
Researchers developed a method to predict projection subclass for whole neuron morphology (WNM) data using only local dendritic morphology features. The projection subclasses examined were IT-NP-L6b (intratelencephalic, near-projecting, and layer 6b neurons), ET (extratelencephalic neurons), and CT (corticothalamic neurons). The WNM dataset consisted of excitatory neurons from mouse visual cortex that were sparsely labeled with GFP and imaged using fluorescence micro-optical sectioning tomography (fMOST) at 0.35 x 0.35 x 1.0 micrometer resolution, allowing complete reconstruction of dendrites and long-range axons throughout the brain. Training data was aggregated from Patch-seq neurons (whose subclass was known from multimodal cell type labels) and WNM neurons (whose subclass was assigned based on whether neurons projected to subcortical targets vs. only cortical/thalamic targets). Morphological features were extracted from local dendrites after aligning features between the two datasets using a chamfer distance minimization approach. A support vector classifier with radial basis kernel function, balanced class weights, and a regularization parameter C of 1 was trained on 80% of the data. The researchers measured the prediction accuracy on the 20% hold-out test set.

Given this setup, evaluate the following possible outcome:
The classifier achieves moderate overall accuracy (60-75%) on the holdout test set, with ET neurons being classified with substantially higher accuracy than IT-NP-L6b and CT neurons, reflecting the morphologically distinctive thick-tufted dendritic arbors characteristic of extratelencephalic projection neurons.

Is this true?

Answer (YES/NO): NO